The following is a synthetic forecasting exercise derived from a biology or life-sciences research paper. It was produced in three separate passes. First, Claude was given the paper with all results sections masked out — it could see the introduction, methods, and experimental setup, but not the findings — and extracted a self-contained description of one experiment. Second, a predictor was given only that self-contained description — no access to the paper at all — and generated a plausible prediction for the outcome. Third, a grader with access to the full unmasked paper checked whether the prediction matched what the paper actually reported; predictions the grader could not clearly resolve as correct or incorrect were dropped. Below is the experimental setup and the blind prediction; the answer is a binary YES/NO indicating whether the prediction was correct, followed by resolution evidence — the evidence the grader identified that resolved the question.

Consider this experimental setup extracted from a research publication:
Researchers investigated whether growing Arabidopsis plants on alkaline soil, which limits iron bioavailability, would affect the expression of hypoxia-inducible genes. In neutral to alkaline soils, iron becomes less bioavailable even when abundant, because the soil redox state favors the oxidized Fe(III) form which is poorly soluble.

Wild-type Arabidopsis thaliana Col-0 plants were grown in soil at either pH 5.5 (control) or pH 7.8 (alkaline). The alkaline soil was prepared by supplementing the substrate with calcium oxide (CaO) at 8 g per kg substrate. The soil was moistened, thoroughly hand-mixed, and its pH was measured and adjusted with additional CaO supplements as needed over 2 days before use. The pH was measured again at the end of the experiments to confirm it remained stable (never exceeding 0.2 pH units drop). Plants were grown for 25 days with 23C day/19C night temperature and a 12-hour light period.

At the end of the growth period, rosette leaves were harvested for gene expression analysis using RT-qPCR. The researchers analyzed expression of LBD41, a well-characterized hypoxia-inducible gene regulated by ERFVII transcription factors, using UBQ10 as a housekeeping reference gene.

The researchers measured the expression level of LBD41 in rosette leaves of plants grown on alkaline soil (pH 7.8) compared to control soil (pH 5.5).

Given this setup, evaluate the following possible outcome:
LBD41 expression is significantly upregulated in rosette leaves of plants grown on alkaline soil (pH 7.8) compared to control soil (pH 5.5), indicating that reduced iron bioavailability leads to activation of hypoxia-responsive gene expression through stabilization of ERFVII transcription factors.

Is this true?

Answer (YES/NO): NO